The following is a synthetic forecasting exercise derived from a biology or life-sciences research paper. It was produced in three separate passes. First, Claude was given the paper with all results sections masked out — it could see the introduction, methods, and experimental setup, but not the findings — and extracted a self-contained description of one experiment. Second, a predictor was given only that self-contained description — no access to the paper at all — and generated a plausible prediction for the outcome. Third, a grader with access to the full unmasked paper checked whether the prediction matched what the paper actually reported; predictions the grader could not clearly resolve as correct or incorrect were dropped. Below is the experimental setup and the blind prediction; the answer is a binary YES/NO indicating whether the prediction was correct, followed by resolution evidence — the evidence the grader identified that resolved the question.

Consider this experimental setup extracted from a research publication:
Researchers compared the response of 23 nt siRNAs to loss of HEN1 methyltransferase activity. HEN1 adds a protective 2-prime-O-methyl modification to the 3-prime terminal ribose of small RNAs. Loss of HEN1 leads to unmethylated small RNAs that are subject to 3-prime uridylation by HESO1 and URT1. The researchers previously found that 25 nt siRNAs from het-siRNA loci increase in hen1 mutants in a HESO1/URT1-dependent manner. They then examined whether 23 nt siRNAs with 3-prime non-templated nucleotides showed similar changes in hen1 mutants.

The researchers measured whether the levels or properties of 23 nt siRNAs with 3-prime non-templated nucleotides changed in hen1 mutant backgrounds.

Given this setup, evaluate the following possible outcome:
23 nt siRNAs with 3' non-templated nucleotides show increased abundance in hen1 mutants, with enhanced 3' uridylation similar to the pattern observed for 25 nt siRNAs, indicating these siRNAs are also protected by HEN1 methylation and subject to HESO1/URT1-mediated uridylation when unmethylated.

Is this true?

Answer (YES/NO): NO